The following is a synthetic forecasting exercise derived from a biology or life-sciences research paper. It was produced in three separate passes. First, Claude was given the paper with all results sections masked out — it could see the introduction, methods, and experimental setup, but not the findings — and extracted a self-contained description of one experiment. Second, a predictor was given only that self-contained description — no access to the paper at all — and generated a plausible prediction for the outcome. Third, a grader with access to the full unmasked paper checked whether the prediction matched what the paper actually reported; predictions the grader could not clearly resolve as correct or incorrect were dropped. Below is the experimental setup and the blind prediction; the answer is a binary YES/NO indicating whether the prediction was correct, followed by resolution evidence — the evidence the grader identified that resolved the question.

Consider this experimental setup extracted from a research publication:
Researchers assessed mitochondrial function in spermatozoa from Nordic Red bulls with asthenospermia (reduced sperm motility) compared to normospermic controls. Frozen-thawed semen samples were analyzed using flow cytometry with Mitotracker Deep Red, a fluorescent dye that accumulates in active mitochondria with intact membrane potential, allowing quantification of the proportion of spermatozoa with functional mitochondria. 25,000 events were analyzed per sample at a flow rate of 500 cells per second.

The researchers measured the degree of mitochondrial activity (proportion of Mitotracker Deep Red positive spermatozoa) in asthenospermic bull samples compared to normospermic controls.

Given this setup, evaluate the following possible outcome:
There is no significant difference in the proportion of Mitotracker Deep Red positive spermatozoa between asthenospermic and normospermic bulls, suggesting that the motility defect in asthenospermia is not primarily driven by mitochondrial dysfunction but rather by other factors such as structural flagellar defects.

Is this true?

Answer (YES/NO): NO